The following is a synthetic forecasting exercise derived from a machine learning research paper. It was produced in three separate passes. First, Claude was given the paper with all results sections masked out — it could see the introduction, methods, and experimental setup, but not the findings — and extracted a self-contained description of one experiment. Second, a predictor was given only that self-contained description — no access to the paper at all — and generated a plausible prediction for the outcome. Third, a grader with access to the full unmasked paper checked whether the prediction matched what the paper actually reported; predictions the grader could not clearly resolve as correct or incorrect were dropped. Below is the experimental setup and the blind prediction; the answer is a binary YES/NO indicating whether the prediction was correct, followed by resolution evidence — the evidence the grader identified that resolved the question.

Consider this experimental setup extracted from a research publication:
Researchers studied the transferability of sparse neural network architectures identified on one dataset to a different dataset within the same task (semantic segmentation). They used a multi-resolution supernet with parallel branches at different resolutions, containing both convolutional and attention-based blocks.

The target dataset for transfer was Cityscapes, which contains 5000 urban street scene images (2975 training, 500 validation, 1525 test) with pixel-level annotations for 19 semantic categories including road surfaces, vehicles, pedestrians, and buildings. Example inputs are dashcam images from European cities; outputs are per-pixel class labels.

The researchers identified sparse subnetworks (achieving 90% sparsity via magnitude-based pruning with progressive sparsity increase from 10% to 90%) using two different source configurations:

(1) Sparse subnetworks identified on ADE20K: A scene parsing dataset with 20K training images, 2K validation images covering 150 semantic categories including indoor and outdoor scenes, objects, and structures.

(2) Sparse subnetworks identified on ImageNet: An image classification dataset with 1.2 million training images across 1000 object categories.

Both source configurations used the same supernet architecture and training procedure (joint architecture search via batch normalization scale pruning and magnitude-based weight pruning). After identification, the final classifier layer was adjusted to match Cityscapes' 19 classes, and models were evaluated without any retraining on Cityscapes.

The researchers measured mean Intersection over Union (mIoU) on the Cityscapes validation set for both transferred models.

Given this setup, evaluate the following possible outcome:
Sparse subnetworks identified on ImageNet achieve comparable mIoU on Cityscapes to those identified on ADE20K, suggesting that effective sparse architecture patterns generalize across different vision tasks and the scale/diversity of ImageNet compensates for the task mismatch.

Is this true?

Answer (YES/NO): YES